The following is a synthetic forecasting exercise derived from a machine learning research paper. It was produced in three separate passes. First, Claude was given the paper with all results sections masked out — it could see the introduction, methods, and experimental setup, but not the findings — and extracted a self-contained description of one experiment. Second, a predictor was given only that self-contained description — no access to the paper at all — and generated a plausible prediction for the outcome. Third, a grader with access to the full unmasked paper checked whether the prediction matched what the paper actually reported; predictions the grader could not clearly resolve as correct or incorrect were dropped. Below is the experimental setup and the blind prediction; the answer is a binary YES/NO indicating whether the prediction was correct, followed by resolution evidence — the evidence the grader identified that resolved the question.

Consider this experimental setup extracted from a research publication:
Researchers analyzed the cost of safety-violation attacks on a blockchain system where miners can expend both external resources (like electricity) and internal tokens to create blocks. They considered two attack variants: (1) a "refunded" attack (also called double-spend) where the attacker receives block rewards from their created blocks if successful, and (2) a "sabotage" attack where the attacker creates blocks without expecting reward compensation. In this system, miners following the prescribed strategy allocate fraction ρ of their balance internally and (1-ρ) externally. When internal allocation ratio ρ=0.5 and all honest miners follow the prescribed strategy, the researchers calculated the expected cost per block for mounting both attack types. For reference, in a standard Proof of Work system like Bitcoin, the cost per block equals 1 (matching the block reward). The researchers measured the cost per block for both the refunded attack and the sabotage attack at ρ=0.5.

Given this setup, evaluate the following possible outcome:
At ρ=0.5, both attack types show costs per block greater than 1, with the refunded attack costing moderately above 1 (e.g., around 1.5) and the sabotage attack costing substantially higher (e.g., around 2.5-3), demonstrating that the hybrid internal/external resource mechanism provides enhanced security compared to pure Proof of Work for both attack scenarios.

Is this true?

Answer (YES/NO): NO